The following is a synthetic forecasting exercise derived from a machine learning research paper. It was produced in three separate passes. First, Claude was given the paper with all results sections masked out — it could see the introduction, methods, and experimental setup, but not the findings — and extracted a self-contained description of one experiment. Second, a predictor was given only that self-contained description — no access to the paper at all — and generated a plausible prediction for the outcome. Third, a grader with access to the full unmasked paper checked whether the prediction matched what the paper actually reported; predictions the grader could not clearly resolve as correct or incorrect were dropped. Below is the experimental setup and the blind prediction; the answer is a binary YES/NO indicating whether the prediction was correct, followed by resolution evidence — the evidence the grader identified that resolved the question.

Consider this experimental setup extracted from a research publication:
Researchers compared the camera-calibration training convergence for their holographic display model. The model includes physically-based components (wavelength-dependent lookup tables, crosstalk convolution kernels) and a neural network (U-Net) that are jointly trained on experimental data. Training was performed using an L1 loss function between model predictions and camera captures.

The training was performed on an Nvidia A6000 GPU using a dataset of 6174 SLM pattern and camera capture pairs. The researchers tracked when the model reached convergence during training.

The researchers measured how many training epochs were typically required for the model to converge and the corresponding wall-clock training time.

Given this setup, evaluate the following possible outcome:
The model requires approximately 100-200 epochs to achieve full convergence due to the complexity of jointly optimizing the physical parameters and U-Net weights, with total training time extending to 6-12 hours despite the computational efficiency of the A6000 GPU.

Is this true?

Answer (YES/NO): NO